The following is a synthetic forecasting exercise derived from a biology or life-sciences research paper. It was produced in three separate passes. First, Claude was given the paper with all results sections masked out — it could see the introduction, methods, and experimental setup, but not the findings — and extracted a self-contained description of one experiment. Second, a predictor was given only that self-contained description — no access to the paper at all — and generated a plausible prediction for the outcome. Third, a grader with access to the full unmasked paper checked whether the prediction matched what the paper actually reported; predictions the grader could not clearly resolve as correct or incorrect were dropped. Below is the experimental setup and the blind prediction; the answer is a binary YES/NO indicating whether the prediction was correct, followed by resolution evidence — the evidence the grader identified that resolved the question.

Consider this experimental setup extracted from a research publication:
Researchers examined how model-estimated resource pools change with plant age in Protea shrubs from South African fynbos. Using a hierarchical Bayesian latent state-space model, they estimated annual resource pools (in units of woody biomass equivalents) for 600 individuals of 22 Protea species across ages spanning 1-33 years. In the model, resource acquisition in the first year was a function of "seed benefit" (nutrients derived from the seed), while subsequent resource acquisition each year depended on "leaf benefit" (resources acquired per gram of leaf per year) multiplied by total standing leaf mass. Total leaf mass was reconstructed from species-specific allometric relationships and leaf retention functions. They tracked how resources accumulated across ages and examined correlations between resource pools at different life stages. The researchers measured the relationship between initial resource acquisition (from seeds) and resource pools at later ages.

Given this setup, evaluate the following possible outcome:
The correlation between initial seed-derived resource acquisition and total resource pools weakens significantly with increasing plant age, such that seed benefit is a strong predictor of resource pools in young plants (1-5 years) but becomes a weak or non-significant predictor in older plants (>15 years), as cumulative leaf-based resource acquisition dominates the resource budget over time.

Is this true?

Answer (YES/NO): NO